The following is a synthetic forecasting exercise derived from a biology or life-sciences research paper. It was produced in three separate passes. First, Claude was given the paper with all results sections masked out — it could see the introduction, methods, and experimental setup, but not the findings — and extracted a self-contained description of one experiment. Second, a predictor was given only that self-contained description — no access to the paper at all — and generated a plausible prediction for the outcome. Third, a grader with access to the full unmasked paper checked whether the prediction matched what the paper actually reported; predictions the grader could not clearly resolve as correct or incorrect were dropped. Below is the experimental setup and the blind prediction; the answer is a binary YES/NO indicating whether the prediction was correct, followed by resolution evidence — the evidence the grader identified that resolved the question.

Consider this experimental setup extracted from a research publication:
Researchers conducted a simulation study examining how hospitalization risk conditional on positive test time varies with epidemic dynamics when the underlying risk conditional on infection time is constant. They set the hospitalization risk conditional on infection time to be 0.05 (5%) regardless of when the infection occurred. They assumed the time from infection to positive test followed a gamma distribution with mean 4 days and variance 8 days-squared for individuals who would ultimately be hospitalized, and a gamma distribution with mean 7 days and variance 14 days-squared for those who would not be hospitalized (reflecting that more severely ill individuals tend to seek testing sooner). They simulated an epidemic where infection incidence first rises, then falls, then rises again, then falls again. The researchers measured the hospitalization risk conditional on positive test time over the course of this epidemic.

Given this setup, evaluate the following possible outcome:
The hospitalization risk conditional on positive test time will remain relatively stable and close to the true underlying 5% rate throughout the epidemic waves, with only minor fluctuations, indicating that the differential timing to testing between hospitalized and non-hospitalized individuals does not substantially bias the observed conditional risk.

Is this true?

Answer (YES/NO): NO